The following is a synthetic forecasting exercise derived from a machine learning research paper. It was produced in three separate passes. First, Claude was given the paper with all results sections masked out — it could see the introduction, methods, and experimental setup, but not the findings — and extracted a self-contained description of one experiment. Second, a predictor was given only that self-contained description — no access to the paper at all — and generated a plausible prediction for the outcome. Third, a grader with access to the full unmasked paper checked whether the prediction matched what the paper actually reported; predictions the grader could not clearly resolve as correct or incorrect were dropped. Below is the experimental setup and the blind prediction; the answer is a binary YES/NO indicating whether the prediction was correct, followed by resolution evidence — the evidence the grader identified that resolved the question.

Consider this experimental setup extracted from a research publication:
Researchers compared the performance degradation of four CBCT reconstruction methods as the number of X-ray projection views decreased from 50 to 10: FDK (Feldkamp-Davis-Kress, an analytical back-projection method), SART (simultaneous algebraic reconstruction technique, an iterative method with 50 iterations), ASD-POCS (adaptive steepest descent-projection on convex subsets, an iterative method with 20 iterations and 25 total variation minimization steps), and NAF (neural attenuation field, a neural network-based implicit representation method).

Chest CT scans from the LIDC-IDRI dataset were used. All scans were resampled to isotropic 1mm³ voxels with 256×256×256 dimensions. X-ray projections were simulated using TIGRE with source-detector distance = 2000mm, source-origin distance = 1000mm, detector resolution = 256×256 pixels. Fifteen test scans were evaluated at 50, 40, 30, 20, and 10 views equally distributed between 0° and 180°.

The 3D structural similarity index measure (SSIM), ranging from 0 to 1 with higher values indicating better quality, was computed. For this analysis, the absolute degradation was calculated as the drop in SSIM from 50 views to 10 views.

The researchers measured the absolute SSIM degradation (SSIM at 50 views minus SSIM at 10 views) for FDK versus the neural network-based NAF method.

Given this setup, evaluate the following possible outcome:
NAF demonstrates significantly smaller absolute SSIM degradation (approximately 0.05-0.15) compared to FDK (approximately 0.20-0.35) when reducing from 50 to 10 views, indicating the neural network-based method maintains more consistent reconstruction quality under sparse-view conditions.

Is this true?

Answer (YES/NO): NO